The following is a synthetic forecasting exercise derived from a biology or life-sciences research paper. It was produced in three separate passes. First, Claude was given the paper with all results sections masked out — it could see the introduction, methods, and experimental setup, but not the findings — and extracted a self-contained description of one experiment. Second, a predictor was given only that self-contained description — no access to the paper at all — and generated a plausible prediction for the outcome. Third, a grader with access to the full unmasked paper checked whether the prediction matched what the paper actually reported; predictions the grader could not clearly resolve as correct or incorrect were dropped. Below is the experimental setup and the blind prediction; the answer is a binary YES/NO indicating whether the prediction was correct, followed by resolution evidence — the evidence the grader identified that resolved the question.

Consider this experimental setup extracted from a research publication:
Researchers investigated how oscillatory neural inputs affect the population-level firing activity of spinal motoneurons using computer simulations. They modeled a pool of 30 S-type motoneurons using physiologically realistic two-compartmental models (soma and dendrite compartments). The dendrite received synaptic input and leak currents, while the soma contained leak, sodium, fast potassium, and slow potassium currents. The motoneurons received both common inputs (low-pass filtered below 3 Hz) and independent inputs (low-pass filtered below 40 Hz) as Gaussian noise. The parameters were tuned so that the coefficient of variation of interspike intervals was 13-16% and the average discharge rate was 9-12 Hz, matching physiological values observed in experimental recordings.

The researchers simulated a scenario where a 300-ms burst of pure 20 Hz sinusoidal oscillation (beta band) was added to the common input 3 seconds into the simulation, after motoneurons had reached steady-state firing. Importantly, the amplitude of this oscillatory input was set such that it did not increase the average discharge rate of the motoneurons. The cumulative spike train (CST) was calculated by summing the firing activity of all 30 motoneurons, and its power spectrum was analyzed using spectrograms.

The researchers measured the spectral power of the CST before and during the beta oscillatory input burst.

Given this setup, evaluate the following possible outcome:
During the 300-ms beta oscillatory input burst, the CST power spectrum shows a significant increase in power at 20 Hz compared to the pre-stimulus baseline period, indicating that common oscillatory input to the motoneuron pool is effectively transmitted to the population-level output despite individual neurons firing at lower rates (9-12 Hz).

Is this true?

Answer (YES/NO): YES